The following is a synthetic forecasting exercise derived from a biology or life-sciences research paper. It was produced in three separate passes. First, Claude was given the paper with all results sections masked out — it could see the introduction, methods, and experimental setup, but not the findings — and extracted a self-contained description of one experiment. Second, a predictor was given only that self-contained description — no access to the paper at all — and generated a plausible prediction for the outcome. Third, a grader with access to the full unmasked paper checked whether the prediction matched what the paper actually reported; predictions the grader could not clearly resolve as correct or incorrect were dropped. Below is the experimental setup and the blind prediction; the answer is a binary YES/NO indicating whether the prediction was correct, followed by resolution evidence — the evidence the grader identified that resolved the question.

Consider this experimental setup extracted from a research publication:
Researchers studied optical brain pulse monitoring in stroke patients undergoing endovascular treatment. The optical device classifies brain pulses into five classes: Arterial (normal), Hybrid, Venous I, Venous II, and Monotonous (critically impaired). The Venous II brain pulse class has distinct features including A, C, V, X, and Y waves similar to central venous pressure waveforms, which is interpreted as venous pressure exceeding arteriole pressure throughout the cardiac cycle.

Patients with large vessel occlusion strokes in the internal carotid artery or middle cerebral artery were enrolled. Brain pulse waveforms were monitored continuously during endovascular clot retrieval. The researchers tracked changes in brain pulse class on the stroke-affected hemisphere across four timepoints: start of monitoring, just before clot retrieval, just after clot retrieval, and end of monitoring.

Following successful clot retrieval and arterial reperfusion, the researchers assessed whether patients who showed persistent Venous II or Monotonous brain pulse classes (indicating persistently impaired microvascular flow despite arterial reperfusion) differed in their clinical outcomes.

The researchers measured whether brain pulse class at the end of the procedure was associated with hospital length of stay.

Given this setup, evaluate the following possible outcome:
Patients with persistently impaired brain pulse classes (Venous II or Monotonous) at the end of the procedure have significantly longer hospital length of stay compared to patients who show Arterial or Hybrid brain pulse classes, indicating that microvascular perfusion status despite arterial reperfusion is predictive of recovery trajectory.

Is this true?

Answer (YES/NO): YES